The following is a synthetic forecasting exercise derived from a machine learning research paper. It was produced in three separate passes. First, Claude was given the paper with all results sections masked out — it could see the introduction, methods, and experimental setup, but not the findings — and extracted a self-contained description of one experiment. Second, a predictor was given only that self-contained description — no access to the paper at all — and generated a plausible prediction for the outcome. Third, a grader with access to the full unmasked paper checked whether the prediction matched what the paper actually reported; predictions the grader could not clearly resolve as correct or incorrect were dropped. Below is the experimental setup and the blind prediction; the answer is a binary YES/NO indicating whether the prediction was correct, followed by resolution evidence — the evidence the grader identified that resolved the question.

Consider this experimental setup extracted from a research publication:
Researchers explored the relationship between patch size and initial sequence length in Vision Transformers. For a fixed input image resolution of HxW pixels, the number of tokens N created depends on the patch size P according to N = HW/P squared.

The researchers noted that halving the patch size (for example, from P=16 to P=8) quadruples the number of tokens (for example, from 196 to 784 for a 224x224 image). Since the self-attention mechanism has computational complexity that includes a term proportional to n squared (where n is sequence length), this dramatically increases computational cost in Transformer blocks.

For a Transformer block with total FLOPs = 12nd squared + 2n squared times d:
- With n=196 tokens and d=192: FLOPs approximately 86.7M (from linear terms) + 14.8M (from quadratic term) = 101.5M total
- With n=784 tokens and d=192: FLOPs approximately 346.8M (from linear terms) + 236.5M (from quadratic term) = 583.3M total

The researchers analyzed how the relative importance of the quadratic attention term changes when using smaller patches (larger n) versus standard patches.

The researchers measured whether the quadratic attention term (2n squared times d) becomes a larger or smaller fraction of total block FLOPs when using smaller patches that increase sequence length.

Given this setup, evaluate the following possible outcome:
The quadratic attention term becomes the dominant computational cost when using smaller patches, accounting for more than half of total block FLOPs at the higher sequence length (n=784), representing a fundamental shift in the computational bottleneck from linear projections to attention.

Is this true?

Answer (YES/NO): NO